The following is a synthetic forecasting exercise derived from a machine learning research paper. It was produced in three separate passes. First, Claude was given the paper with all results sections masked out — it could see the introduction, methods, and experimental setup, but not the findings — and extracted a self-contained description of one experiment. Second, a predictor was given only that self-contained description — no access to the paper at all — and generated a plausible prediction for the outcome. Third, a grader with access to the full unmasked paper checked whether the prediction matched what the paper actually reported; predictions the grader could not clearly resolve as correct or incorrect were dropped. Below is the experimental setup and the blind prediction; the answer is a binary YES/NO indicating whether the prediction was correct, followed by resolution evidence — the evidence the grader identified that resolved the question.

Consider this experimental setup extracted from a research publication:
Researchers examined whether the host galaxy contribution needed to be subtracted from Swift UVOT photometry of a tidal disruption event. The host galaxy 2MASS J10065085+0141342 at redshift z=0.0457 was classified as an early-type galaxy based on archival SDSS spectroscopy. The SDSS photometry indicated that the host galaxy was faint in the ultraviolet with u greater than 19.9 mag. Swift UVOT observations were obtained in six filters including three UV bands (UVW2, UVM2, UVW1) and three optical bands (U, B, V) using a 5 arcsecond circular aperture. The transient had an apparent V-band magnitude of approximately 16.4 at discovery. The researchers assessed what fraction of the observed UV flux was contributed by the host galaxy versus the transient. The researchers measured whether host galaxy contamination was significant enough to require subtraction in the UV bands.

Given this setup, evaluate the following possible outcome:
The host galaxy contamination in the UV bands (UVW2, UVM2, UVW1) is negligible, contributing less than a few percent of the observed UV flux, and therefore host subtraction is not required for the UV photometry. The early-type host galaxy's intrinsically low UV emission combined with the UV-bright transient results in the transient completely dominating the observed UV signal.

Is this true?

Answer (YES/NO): YES